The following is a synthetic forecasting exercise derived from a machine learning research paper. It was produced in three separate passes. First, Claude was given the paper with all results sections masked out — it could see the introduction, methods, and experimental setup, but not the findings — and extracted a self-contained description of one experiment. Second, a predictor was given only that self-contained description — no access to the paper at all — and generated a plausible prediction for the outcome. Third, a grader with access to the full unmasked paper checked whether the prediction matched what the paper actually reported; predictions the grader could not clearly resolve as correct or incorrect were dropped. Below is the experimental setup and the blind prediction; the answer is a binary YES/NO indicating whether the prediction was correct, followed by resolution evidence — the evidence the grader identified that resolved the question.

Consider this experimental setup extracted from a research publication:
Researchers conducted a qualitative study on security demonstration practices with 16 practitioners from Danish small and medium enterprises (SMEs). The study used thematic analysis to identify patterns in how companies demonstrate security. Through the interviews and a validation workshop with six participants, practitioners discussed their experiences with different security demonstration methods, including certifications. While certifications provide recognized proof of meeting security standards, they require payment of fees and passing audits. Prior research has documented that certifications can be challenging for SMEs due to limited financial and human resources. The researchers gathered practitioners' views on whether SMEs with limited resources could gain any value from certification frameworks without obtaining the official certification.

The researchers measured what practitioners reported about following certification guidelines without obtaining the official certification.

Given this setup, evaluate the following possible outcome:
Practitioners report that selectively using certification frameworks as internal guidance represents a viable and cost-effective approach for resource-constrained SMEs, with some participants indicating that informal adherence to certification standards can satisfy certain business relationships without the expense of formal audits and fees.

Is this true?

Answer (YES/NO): YES